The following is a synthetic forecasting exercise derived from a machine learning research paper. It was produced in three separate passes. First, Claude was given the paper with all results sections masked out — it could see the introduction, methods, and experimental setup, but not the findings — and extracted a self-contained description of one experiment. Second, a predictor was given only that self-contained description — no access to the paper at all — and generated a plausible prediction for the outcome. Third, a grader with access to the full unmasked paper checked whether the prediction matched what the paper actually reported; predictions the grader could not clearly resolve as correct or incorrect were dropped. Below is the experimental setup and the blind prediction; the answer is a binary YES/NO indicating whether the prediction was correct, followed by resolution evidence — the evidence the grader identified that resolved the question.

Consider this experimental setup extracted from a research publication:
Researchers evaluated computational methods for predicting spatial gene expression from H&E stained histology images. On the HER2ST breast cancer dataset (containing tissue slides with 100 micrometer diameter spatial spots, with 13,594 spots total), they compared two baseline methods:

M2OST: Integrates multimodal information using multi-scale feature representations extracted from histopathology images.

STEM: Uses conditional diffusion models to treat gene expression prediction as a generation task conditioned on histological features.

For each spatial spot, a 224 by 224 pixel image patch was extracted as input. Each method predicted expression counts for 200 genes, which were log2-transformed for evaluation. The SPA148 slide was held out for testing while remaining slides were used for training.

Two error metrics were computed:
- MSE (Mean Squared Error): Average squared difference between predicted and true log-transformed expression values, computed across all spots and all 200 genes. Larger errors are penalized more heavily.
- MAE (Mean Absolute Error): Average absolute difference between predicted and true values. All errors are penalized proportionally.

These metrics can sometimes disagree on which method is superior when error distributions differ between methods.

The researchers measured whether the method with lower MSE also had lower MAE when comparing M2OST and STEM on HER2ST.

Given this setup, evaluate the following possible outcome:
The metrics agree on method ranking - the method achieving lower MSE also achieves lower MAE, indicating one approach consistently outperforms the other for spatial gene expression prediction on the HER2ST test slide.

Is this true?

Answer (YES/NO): NO